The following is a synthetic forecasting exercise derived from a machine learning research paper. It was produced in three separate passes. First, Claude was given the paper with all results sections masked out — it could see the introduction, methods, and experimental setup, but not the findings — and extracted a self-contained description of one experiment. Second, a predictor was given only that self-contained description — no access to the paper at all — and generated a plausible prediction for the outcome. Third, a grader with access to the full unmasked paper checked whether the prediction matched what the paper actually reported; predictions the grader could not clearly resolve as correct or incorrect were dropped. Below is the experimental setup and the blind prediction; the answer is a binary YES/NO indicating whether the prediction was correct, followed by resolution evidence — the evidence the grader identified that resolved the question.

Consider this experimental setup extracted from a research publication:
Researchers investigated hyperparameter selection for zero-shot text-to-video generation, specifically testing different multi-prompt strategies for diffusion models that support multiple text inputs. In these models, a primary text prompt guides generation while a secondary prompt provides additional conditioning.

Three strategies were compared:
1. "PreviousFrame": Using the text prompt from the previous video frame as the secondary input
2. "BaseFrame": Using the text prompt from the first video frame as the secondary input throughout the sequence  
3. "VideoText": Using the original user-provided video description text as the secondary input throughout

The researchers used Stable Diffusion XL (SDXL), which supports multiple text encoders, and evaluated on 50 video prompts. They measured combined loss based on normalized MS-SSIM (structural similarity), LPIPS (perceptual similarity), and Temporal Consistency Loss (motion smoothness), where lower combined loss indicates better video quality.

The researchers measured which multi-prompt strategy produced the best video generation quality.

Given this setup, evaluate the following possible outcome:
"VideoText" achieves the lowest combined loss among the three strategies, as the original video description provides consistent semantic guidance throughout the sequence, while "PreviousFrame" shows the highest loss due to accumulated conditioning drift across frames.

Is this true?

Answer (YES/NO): NO